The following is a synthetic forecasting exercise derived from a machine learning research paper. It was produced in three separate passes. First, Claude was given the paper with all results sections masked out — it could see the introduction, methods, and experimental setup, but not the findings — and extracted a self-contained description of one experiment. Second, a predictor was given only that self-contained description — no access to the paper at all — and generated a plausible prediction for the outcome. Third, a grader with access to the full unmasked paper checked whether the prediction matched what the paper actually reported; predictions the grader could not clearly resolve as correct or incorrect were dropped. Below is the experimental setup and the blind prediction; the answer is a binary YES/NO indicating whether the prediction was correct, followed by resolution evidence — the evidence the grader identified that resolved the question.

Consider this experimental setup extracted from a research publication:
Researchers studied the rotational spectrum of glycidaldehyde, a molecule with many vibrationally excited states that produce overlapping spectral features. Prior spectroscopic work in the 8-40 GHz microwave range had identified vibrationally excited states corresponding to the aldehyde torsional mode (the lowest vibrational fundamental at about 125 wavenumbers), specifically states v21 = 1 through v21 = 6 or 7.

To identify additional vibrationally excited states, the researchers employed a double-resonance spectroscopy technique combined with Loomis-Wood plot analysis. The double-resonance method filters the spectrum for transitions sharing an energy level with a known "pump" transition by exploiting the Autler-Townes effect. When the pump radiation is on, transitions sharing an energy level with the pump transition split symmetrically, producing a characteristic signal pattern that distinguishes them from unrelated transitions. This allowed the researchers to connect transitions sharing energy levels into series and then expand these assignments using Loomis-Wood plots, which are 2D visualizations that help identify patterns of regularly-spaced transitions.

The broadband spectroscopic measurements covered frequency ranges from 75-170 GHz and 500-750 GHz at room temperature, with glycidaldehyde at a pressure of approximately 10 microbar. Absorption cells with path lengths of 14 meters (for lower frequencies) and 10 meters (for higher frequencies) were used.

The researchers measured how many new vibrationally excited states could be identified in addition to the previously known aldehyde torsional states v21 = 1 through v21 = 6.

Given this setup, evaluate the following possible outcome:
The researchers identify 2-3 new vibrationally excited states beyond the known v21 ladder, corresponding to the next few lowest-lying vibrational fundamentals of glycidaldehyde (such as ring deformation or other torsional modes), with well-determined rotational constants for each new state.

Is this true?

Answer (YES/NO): NO